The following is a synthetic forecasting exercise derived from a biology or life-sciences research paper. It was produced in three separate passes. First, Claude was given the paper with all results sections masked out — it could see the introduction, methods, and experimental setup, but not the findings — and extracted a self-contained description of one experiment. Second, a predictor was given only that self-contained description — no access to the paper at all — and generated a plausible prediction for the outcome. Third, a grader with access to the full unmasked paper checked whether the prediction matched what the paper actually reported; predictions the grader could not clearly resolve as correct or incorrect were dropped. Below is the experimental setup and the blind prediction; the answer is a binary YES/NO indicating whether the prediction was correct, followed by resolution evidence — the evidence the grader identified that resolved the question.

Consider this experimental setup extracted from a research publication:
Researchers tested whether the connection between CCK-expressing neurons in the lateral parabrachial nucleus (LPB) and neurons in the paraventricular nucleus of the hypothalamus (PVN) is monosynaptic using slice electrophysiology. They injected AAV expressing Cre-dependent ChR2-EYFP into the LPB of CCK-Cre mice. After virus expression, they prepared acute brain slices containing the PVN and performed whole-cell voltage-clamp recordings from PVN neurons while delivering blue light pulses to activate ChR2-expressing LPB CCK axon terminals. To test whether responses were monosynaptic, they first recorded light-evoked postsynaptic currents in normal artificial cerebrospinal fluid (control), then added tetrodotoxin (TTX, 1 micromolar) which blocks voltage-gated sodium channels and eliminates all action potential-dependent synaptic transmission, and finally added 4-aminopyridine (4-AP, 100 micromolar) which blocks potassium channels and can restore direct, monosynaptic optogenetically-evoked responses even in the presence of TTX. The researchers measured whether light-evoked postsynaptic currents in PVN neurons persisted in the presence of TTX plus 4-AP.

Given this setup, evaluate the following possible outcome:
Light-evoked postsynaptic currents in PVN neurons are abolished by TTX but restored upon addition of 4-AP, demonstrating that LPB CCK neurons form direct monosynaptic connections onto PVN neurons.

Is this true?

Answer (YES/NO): YES